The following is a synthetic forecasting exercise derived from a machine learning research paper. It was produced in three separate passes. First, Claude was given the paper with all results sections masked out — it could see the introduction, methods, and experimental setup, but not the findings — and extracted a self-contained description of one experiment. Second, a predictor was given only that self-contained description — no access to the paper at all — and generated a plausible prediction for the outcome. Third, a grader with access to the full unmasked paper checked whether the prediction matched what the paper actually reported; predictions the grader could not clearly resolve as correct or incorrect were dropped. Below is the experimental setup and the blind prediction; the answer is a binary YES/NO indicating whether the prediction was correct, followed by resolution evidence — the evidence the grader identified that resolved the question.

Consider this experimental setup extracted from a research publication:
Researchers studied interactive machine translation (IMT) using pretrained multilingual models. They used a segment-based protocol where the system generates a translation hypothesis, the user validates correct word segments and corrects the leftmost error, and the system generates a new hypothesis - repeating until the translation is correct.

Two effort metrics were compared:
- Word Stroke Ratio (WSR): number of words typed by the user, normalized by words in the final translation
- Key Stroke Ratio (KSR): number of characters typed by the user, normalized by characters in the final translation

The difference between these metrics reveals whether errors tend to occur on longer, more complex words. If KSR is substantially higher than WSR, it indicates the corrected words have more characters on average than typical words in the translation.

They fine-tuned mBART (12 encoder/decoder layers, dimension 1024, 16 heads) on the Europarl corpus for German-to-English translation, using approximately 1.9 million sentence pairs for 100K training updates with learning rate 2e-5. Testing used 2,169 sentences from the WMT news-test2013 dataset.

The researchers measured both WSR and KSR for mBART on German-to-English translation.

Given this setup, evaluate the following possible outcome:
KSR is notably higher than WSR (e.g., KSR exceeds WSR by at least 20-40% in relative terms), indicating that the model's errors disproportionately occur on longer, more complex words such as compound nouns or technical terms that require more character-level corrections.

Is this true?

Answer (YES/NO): YES